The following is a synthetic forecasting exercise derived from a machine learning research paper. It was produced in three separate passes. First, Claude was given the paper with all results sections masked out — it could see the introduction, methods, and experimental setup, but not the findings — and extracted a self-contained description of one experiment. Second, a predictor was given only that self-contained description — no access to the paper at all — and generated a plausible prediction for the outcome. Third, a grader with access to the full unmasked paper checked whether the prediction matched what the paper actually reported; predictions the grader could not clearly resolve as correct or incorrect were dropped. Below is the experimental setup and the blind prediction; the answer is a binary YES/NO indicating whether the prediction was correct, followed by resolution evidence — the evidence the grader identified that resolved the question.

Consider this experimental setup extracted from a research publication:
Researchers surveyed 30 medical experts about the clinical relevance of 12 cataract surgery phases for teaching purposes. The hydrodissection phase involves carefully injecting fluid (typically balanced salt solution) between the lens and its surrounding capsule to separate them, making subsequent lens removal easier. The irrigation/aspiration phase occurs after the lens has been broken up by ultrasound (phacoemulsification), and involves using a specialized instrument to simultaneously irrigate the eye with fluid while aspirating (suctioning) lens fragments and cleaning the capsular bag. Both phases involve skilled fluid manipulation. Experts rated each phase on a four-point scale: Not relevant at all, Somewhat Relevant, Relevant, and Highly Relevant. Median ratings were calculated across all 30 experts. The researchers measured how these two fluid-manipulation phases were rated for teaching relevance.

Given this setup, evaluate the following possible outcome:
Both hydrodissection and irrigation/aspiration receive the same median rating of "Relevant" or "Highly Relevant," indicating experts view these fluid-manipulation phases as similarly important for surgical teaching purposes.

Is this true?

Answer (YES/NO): NO